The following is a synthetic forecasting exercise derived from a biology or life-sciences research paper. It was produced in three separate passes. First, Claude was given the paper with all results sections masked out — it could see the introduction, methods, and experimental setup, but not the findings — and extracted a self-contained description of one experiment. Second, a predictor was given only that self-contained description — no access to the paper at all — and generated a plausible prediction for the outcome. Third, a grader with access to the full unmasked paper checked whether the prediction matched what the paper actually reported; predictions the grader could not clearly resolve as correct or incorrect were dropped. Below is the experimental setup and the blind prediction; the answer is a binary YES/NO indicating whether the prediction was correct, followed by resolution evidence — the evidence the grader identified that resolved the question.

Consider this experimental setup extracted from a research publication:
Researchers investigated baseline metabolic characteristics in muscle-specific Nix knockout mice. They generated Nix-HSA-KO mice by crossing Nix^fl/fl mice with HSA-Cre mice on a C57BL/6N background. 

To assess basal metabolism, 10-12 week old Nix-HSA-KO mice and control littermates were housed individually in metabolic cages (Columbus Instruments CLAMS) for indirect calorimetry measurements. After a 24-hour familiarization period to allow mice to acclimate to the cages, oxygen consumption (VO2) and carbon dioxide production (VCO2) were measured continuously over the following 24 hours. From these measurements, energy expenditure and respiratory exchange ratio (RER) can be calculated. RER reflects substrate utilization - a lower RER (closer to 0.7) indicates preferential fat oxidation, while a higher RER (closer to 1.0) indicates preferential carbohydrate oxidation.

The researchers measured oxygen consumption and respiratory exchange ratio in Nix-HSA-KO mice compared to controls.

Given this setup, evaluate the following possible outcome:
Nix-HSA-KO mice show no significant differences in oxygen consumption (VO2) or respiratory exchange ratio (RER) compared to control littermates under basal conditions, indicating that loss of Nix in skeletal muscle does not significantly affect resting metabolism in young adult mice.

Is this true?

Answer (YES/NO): NO